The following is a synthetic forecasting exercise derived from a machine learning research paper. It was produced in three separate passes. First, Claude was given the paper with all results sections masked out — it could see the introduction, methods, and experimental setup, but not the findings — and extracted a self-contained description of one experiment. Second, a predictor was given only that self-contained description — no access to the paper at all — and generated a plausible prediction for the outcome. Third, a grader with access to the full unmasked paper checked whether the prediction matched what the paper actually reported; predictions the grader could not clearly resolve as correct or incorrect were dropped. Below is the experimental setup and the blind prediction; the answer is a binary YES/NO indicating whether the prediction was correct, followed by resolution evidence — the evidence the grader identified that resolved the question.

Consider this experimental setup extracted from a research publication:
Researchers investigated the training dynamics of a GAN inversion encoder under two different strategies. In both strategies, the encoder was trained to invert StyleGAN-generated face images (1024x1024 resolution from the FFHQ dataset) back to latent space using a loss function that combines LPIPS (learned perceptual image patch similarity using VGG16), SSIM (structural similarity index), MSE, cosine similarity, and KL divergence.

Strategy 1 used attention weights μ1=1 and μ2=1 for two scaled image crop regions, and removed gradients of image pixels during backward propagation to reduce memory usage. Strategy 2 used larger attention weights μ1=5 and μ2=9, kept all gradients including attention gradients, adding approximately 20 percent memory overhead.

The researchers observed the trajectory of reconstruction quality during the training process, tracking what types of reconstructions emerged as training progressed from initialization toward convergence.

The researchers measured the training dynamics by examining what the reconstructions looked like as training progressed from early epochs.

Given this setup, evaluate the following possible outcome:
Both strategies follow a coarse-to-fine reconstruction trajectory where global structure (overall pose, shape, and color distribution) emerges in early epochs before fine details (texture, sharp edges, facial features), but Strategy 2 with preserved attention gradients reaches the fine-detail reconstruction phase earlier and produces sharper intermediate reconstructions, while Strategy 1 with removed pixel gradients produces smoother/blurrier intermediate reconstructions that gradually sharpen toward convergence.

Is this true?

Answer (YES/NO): NO